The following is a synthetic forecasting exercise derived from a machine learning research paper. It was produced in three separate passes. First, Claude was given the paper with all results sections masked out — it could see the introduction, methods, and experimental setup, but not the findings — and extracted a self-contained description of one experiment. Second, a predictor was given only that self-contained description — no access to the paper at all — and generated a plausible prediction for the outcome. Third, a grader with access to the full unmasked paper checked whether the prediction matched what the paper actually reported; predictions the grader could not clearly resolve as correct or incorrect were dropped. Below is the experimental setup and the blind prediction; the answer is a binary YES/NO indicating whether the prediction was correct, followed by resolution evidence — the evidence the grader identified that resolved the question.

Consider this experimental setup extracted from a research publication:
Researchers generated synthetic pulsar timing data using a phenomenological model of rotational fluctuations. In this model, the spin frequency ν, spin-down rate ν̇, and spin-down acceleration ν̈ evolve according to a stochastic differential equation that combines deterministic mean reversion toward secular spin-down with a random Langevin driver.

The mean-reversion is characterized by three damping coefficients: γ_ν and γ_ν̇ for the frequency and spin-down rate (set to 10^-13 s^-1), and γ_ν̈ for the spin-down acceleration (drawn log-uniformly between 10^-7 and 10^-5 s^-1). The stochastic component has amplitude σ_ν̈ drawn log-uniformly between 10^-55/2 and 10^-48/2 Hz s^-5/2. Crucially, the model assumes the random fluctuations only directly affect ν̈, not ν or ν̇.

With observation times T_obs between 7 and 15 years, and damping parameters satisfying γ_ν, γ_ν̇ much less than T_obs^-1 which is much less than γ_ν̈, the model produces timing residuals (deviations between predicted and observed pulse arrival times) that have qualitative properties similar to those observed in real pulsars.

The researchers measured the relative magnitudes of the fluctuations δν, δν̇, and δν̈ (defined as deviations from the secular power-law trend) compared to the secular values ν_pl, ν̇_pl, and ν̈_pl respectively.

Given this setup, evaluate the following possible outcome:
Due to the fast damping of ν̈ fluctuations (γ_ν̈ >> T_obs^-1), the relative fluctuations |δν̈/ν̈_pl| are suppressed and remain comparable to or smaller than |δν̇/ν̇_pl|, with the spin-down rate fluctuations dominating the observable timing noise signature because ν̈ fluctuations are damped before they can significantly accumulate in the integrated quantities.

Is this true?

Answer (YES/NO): NO